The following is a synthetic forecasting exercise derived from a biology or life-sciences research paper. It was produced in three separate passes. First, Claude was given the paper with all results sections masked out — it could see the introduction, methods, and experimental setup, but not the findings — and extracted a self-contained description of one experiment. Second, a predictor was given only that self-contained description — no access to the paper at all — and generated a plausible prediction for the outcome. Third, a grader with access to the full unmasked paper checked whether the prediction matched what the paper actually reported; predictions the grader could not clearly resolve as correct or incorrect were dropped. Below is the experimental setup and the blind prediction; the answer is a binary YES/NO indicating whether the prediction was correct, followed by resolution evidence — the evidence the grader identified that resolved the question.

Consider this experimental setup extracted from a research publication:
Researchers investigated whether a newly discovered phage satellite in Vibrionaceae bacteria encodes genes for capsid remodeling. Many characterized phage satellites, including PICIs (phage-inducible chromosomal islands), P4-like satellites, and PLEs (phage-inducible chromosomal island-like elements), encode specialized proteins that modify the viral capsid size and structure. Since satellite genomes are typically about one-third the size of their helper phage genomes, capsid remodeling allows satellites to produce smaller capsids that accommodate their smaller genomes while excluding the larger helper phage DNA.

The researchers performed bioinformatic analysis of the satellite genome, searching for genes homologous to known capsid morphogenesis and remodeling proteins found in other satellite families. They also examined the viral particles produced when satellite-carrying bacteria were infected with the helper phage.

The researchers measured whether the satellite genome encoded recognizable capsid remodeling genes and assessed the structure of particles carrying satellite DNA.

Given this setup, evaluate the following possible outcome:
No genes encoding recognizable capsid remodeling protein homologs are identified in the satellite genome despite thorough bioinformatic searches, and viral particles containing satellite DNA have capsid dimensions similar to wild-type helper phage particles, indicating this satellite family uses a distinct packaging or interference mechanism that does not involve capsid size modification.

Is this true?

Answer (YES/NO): YES